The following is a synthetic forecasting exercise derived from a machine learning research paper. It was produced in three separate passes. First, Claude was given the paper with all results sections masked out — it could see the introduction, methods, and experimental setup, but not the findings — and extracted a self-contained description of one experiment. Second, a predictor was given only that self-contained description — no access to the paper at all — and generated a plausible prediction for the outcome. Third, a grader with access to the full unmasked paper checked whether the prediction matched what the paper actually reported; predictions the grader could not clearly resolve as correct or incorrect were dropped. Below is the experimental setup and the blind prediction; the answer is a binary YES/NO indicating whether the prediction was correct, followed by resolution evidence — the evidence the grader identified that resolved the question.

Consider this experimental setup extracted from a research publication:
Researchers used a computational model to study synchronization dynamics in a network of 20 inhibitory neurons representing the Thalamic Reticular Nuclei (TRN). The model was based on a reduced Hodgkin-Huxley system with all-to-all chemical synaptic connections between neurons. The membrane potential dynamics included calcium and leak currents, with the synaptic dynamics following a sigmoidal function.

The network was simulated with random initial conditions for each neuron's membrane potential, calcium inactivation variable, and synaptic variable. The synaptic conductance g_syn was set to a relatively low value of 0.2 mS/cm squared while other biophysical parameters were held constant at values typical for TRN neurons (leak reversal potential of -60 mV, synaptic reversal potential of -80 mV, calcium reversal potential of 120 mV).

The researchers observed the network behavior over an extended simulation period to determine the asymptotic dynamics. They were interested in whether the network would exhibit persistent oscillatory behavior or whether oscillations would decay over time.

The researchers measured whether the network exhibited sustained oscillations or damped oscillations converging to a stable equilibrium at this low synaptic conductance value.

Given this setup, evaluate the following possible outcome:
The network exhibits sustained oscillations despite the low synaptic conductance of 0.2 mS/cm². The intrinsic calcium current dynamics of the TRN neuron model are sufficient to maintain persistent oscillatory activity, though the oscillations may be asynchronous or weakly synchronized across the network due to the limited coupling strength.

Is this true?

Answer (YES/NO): NO